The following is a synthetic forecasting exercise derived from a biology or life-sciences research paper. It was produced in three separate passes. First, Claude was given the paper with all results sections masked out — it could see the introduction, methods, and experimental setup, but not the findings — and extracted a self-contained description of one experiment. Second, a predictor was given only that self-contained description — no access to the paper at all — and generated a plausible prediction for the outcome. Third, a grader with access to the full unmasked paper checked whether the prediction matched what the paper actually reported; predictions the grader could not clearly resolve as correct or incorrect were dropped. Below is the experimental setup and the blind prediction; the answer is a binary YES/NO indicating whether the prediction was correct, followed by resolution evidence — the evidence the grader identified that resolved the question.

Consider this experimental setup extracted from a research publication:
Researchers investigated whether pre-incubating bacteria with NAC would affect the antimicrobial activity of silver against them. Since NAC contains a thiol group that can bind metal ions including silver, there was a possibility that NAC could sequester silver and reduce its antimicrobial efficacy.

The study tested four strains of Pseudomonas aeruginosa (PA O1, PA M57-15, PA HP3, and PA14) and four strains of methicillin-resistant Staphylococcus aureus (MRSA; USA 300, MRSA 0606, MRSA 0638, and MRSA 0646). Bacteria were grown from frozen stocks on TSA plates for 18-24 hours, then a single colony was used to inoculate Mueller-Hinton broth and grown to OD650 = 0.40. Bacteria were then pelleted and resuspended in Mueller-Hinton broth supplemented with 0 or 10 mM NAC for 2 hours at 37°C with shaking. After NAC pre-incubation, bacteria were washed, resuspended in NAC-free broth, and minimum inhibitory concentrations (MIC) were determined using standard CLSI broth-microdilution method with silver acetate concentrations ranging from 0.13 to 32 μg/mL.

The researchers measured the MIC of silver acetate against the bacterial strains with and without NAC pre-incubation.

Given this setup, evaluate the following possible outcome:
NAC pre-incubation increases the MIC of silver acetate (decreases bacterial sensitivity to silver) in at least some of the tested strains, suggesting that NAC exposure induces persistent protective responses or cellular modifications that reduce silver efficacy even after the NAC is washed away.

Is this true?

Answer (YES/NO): NO